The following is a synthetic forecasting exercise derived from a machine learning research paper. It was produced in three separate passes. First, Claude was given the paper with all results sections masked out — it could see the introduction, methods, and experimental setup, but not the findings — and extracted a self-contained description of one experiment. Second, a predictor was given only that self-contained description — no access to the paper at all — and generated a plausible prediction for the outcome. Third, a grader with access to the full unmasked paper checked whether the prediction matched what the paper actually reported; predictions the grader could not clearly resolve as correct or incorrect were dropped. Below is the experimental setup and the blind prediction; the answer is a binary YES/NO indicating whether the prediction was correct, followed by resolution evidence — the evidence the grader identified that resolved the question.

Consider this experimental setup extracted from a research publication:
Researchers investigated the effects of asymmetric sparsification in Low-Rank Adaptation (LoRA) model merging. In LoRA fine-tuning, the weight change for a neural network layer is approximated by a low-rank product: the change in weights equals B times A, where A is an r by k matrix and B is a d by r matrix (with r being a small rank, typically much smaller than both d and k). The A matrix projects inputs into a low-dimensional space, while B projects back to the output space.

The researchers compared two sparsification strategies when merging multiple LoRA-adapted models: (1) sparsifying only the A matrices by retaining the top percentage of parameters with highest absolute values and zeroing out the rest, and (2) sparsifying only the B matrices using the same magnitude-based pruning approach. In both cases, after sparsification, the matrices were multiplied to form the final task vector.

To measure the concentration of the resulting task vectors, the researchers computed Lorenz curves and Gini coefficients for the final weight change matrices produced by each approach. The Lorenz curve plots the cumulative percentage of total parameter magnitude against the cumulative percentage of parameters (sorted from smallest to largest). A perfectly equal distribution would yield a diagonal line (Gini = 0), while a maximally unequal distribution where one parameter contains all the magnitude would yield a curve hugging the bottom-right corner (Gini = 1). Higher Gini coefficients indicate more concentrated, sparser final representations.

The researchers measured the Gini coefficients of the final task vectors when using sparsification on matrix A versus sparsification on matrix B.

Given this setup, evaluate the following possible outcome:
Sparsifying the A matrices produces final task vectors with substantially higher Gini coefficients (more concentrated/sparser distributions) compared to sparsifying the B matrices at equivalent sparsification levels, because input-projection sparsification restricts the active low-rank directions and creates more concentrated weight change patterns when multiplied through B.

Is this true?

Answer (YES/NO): YES